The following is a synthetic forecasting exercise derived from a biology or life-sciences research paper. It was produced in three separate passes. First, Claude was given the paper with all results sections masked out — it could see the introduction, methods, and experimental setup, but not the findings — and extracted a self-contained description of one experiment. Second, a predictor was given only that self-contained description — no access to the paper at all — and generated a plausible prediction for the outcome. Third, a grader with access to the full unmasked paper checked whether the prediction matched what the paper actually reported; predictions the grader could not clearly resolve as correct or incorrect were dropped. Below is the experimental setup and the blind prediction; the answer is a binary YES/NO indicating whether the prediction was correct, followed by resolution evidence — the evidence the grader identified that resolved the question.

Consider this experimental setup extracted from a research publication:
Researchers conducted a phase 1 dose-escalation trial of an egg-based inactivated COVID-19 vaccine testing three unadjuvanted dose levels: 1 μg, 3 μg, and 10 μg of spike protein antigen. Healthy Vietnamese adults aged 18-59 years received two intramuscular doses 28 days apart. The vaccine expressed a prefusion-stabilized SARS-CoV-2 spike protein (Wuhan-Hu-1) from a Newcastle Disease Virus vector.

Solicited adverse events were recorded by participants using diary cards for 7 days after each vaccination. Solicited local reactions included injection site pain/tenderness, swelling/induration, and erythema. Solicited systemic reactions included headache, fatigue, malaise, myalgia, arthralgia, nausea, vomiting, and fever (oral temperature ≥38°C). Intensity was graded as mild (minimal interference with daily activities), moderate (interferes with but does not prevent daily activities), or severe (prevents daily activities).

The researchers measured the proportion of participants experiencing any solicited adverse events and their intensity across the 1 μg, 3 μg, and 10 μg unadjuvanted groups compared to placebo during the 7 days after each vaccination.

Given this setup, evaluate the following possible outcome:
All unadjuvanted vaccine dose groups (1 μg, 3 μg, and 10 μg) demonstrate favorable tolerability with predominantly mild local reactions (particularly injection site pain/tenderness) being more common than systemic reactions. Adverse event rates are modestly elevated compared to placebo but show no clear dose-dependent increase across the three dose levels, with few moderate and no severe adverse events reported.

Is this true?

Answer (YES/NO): NO